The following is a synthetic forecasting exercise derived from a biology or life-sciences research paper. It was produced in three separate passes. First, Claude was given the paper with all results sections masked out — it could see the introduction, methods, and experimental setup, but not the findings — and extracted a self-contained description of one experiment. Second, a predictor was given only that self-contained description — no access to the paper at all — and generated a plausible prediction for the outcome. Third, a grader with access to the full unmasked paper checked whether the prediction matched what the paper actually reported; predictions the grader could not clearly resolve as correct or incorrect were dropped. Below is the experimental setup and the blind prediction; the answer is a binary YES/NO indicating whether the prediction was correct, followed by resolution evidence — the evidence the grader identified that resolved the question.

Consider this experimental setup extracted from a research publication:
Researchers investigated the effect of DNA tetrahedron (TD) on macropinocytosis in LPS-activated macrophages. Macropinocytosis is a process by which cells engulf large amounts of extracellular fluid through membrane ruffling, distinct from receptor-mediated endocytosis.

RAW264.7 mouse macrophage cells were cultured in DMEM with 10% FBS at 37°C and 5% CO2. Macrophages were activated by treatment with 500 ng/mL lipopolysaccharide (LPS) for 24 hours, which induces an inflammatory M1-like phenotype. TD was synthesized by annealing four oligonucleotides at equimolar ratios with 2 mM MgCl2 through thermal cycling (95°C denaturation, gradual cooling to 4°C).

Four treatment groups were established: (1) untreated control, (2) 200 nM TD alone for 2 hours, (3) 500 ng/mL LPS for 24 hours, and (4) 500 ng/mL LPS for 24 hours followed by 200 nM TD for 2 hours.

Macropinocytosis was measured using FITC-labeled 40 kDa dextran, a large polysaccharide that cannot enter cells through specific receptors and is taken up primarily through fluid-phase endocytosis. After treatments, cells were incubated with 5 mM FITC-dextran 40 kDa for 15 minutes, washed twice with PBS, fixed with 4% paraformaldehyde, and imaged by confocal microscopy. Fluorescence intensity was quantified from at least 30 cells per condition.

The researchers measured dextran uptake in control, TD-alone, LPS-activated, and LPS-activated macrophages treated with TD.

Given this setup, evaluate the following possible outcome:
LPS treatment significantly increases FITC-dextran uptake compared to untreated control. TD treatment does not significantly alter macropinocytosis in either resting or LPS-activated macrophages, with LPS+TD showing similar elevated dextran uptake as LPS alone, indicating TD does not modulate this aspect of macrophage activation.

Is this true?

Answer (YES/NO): NO